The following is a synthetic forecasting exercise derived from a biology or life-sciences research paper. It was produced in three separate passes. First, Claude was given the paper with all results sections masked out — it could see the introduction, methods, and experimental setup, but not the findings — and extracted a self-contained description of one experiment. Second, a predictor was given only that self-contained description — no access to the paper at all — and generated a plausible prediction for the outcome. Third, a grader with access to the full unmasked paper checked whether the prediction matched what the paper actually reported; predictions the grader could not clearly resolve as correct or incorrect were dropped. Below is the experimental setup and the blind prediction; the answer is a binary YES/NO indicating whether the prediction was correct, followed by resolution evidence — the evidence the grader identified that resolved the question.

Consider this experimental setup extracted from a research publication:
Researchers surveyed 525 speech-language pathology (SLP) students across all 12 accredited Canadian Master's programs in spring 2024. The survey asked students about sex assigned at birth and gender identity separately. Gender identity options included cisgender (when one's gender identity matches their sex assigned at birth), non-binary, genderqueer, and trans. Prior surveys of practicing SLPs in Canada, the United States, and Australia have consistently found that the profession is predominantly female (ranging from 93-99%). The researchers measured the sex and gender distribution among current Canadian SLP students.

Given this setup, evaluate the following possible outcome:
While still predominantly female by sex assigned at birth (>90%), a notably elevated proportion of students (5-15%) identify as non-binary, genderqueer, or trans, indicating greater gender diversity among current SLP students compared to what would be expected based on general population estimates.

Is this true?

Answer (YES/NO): NO